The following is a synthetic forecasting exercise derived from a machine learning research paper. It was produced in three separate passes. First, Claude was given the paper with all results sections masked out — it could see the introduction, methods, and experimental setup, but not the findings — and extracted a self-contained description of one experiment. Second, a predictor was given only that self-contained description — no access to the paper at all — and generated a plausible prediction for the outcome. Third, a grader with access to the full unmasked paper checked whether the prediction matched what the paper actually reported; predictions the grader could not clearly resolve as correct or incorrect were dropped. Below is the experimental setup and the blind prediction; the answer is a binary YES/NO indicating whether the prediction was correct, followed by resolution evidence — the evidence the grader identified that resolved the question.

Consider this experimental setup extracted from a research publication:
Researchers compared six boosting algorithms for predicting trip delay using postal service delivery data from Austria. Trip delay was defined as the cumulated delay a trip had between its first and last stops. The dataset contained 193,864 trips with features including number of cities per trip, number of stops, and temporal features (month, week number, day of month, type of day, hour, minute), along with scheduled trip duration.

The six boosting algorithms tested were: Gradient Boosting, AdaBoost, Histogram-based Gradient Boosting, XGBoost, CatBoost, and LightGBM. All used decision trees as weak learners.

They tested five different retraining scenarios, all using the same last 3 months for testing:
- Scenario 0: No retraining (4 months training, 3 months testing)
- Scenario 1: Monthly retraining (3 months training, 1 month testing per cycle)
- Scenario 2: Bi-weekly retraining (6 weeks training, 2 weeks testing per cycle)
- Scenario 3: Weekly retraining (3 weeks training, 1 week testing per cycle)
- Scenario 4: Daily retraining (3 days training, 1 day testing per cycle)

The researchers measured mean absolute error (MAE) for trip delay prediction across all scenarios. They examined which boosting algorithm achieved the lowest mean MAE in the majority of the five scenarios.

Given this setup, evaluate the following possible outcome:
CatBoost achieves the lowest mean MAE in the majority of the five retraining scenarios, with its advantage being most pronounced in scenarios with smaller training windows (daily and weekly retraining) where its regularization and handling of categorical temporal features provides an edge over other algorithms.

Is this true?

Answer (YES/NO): NO